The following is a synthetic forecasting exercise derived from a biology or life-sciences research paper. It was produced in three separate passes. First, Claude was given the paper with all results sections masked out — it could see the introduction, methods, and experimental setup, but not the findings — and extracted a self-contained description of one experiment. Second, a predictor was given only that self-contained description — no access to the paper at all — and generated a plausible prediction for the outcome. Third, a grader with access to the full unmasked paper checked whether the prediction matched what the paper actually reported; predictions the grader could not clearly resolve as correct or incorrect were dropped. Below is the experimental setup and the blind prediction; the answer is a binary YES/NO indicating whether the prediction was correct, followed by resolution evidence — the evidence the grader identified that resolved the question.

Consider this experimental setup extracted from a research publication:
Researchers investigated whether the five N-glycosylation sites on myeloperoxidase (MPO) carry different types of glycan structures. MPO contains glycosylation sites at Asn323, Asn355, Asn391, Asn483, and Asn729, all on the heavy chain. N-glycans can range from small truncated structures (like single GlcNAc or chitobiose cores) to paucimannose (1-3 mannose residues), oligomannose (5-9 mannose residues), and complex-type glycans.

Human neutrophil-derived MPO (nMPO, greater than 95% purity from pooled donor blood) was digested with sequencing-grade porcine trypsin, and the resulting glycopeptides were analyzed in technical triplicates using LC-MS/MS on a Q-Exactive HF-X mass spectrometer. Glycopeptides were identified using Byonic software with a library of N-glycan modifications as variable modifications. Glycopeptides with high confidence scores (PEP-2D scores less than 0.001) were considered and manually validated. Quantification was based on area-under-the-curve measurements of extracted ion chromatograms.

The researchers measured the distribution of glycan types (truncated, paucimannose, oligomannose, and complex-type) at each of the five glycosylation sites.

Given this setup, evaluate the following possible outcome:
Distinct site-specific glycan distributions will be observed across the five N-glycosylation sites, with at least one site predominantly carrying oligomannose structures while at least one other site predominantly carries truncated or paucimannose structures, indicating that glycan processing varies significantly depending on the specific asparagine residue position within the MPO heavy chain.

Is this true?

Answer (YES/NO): YES